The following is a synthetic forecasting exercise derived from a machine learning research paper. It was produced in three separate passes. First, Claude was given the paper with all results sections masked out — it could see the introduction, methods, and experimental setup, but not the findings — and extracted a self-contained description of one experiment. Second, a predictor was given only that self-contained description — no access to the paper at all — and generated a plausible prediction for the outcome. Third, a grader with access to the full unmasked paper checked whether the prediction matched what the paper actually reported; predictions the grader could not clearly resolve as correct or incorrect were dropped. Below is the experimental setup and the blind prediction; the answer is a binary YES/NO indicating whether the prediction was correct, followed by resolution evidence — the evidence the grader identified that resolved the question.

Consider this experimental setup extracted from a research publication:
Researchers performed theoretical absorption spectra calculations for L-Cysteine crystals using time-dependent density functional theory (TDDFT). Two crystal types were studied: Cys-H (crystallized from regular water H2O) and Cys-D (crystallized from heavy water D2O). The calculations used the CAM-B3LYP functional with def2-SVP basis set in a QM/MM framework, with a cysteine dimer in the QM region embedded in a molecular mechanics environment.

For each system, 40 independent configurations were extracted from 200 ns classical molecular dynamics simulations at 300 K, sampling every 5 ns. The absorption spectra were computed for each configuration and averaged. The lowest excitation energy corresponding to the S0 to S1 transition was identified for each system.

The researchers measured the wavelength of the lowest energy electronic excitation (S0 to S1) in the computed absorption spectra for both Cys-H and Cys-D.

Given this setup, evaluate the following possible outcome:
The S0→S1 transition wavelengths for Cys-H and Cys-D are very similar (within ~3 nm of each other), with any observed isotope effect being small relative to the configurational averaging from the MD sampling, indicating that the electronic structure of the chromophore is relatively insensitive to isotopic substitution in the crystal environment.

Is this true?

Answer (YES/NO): NO